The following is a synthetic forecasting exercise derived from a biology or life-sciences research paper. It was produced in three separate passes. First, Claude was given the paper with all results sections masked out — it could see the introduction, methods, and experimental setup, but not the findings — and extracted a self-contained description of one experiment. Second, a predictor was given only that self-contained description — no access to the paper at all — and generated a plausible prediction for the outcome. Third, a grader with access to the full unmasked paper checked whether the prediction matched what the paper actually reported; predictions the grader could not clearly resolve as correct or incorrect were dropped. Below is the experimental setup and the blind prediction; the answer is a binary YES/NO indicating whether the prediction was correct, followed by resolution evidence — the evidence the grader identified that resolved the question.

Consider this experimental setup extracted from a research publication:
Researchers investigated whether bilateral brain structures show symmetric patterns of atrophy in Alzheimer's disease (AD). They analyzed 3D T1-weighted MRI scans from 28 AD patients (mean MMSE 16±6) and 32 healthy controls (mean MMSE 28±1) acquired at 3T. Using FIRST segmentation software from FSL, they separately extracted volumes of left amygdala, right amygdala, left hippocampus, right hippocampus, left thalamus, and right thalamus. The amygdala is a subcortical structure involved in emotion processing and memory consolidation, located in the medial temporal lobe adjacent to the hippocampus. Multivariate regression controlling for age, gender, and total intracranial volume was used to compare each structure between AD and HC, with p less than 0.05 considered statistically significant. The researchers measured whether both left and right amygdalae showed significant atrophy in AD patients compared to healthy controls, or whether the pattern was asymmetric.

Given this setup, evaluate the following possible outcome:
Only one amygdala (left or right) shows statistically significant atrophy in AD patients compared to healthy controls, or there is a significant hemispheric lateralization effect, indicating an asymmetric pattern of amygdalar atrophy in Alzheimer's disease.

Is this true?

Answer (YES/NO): YES